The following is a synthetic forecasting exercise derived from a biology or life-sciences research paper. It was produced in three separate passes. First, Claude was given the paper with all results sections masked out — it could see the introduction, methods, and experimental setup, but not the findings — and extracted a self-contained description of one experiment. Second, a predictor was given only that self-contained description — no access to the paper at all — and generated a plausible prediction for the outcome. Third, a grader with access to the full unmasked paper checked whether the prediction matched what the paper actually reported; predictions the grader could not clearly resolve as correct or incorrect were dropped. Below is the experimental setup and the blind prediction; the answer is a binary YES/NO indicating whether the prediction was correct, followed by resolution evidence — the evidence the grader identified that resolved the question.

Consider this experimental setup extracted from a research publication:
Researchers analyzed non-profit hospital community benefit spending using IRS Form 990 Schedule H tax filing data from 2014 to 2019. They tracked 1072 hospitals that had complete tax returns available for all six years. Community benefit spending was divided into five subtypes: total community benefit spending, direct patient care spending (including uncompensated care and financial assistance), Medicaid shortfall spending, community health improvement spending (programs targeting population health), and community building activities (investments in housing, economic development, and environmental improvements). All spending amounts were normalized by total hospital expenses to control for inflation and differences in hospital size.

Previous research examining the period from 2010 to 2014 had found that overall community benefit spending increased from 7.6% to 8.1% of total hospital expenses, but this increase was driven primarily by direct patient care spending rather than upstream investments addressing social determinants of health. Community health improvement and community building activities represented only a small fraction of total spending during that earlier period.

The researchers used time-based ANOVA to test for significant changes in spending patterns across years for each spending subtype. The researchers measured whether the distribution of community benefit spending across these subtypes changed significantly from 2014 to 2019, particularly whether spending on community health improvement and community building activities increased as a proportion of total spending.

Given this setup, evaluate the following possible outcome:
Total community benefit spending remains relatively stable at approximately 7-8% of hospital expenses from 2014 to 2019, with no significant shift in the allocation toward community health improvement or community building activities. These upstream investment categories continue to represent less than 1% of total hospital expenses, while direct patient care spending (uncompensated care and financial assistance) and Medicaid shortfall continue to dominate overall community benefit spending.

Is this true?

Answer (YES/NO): NO